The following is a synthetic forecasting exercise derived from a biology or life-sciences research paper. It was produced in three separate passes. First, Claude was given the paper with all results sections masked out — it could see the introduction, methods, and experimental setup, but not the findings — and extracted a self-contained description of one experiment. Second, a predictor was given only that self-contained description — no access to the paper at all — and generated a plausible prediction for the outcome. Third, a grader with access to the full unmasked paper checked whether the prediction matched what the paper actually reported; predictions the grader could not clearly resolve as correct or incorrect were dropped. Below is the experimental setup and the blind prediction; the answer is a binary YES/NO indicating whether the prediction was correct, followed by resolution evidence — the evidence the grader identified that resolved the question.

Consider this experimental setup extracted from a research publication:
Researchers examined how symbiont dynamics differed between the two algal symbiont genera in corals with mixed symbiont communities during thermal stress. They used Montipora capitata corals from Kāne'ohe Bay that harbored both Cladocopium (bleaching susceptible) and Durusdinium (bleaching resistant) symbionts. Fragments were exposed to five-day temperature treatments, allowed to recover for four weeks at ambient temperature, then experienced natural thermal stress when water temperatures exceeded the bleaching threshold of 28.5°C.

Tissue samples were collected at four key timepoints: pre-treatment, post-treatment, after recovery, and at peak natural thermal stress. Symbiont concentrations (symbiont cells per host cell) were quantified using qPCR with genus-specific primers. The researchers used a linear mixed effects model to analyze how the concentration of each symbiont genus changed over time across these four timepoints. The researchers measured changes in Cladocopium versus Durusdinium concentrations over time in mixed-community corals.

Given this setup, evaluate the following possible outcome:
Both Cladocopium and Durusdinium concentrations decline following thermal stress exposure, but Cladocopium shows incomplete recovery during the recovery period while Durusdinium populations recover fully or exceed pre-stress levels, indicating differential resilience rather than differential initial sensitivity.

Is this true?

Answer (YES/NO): NO